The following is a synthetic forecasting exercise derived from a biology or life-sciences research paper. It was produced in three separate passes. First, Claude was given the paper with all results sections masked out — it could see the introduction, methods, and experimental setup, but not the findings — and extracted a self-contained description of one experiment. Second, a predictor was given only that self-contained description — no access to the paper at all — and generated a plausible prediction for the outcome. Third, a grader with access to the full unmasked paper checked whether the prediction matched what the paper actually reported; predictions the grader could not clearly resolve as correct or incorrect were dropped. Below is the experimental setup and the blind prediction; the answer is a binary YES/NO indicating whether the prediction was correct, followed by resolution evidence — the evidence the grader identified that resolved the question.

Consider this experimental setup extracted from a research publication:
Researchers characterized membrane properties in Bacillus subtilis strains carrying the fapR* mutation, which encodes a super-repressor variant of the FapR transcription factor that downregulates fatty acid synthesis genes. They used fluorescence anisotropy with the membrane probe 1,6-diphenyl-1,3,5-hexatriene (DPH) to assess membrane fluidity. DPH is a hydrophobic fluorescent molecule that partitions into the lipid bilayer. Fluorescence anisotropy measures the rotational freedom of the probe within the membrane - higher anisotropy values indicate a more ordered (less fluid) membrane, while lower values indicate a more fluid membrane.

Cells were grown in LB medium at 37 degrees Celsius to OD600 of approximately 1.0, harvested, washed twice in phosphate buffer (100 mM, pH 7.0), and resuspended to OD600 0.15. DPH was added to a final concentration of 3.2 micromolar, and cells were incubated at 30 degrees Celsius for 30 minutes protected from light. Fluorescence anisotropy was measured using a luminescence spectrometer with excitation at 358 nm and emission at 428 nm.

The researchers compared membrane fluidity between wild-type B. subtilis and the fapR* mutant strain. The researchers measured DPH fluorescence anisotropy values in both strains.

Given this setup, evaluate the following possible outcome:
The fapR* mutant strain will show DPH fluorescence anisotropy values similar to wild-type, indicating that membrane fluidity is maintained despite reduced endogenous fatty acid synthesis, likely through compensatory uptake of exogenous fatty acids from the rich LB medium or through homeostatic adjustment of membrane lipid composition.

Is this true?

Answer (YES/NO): NO